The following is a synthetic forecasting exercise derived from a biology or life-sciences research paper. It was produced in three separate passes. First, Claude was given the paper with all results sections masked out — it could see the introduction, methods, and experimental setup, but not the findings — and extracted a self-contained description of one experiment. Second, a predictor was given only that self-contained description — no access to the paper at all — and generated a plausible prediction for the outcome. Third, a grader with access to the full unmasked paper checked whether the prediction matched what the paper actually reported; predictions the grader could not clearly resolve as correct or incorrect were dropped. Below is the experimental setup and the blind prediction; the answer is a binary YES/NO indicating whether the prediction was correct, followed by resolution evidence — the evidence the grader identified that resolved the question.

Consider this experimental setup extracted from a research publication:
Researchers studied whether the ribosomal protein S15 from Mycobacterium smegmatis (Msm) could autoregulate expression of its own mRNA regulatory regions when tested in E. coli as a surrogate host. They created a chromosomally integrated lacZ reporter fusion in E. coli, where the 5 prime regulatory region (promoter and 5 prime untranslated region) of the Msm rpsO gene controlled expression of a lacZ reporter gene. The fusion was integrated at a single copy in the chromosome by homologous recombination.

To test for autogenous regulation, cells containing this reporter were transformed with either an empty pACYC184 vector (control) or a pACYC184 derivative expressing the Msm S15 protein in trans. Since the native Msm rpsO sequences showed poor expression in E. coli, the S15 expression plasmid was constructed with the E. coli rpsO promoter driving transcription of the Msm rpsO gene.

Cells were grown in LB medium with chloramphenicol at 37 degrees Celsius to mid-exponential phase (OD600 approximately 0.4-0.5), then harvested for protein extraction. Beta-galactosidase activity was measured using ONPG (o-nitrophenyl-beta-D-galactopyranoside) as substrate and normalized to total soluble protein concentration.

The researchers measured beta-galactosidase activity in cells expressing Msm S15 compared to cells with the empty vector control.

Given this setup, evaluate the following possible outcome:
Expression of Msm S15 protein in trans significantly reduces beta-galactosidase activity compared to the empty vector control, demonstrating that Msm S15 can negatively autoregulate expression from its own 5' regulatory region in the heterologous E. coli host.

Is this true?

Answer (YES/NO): YES